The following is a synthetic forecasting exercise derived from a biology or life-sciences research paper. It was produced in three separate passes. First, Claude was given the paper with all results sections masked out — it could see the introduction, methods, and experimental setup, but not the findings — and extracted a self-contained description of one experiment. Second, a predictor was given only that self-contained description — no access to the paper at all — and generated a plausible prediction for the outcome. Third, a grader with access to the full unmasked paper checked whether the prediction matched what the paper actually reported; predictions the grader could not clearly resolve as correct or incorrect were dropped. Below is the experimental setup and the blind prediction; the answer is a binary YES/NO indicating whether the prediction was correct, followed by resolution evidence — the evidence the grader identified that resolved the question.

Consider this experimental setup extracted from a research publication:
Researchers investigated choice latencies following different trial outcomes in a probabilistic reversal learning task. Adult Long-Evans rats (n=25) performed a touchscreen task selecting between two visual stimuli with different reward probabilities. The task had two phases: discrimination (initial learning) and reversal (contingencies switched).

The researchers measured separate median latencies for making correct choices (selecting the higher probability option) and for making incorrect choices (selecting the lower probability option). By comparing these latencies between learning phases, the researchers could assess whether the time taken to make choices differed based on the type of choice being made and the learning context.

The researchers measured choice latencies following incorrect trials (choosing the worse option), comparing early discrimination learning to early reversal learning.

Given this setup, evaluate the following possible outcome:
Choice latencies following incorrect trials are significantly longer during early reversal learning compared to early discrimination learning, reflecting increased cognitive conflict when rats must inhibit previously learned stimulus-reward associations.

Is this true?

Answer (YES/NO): YES